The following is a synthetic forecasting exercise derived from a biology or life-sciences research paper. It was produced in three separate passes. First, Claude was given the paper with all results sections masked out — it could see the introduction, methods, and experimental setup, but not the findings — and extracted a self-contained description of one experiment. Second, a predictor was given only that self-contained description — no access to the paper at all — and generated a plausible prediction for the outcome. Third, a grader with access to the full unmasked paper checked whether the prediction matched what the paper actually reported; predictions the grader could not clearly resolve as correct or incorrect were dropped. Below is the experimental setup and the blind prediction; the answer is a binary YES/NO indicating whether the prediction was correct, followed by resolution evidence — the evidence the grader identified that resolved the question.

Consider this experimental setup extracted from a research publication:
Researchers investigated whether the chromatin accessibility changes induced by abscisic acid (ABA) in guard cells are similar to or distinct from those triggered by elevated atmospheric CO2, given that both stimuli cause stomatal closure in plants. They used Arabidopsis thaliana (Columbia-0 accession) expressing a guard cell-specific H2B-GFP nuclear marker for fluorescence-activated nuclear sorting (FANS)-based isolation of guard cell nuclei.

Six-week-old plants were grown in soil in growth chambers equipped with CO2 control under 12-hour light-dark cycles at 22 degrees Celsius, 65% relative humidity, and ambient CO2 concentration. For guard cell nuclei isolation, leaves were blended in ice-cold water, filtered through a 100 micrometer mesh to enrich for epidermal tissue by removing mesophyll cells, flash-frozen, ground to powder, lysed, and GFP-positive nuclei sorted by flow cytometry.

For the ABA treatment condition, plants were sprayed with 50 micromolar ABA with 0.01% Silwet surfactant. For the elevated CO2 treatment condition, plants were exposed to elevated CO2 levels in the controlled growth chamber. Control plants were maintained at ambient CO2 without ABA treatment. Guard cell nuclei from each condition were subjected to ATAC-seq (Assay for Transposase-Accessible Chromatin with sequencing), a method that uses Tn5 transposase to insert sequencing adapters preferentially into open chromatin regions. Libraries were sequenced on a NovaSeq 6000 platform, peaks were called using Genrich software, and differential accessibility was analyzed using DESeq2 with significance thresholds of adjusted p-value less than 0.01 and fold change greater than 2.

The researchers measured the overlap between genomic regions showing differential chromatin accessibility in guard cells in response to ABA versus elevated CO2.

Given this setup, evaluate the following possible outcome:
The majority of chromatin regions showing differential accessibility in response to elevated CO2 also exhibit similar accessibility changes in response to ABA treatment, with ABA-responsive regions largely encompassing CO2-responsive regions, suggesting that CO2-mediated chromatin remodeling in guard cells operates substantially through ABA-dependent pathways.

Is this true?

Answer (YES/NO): NO